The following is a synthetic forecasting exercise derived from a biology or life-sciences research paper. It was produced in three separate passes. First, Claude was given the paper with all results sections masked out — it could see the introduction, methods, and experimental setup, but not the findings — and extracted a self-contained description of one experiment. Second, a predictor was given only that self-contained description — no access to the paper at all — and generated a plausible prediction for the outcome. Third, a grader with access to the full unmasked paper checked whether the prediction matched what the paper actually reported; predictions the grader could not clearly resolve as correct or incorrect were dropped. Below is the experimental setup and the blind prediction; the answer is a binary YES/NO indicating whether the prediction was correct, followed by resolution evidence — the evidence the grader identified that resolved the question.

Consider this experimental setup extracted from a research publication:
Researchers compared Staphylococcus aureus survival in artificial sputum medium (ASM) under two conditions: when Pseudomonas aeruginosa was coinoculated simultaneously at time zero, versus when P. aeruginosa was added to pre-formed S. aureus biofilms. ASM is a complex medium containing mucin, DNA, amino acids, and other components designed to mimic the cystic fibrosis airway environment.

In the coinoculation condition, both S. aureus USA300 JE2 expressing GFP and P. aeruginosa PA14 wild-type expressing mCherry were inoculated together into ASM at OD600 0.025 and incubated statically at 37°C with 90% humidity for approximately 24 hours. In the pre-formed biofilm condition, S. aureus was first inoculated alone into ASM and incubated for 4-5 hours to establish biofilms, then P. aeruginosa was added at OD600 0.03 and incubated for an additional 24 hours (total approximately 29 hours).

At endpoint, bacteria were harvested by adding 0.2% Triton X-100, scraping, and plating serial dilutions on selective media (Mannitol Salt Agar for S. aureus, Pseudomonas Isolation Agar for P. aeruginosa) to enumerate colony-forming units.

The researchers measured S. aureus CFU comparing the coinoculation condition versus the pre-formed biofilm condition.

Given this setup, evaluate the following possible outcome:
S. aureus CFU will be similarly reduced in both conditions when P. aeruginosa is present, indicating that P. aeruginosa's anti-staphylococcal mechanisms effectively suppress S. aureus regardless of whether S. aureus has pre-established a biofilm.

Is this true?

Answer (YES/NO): NO